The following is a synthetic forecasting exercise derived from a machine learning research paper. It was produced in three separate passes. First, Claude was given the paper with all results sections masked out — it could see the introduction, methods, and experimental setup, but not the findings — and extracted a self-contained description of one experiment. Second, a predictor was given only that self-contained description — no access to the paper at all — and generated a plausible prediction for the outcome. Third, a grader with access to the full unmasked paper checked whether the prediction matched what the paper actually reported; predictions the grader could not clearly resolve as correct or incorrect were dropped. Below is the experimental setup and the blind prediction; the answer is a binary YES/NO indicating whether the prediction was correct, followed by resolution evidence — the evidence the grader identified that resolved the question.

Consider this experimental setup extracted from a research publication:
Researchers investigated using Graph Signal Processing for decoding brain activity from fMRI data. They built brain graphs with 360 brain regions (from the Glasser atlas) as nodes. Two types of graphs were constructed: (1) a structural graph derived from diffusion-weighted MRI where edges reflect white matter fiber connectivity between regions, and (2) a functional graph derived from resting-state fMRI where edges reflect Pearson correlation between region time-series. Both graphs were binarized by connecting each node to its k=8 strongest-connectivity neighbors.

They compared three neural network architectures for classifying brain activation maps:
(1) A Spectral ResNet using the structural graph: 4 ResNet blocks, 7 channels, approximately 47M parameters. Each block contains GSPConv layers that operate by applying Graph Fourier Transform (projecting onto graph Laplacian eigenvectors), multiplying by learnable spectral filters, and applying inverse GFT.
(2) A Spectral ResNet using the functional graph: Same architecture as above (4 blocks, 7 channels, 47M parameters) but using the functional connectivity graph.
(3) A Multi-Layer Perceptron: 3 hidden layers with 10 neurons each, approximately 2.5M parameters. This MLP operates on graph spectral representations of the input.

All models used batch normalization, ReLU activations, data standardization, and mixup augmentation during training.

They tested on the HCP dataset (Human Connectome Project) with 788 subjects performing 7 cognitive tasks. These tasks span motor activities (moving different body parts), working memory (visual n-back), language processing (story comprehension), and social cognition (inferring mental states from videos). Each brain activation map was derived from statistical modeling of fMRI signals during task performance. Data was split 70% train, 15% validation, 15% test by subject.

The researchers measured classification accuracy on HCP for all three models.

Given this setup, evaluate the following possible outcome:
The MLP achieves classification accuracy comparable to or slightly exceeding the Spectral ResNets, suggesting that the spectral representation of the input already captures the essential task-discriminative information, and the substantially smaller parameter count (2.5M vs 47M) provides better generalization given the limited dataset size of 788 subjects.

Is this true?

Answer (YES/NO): YES